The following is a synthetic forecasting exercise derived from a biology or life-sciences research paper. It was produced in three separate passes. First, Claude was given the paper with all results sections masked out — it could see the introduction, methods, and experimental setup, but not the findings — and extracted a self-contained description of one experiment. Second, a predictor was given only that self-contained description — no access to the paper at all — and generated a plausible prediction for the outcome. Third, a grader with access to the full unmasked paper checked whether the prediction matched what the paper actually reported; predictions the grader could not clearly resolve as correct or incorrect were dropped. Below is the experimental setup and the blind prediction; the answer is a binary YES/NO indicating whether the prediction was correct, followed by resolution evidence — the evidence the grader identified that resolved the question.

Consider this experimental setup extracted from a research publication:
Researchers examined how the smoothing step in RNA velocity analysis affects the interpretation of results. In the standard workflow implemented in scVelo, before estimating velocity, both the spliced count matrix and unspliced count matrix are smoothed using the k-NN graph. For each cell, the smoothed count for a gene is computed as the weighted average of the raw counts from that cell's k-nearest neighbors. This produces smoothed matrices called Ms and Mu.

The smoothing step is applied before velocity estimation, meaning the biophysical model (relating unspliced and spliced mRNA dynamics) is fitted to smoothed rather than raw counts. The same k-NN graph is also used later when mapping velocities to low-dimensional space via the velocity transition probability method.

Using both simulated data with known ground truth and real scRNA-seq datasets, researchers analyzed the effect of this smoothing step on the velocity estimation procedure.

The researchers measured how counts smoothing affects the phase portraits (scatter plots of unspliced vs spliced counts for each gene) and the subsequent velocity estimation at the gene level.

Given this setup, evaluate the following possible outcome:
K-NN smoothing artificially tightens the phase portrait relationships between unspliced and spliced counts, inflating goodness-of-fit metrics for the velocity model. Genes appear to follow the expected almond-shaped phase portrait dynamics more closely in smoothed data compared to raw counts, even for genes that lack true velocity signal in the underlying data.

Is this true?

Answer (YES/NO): YES